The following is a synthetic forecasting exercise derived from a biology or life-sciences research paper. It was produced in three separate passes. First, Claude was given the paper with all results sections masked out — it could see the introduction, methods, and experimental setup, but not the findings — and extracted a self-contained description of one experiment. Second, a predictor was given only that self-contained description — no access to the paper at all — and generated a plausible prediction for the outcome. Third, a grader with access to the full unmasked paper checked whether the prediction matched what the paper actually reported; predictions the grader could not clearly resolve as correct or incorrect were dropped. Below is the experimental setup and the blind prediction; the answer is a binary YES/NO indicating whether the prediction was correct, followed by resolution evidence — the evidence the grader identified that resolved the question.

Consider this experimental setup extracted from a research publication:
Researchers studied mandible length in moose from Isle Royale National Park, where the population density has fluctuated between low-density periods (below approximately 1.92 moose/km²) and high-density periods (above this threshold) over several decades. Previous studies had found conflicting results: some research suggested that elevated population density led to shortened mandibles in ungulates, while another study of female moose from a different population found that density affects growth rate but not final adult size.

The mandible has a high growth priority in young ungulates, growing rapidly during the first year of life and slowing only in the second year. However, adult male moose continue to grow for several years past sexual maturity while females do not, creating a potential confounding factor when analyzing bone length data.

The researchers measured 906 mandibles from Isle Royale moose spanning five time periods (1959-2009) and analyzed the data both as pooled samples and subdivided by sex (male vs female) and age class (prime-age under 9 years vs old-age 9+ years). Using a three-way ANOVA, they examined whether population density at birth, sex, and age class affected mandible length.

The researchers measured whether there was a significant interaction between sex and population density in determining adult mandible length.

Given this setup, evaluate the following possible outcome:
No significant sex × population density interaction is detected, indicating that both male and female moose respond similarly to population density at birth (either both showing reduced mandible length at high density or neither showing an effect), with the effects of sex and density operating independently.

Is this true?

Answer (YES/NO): NO